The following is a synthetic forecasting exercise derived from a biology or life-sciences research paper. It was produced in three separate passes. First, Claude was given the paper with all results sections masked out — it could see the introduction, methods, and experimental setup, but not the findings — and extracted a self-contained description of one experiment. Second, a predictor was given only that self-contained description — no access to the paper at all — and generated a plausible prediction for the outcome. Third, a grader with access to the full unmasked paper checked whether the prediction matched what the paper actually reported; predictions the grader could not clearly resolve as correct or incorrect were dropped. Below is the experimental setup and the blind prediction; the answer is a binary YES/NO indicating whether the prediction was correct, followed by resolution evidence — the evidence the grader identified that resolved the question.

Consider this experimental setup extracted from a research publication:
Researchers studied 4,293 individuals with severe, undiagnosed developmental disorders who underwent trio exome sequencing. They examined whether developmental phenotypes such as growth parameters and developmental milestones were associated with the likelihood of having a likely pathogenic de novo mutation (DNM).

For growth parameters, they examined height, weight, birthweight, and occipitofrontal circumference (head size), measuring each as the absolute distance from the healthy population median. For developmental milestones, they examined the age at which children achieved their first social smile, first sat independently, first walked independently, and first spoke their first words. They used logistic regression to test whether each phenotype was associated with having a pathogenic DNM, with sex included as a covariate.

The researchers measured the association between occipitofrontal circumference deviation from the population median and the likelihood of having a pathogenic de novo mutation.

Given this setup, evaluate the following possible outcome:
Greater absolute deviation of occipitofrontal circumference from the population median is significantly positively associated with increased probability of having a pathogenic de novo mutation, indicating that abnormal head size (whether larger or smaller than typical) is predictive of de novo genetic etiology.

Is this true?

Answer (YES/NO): NO